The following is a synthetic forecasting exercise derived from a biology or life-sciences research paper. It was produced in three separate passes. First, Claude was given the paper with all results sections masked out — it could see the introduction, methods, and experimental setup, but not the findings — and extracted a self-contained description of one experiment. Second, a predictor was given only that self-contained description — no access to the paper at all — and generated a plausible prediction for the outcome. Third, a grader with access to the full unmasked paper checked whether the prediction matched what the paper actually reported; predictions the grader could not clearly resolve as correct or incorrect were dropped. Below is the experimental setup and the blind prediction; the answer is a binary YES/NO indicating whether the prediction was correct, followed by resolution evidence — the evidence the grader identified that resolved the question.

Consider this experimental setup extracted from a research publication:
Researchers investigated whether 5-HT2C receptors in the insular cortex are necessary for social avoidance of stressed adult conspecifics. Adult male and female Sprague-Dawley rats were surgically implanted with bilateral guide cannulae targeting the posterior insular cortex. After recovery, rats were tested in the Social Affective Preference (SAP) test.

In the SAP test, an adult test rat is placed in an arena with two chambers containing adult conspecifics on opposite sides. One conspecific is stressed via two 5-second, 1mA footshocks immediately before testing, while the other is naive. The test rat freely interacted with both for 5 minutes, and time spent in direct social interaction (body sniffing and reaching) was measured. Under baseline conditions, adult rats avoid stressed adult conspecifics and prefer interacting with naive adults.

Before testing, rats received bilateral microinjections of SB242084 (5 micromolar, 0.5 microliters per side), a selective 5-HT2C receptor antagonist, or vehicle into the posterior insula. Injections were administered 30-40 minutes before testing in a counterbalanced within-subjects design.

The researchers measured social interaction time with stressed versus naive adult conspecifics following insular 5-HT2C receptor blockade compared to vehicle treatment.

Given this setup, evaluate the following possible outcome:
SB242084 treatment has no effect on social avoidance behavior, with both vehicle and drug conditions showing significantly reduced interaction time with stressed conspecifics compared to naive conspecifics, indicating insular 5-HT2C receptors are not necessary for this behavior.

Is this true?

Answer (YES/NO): NO